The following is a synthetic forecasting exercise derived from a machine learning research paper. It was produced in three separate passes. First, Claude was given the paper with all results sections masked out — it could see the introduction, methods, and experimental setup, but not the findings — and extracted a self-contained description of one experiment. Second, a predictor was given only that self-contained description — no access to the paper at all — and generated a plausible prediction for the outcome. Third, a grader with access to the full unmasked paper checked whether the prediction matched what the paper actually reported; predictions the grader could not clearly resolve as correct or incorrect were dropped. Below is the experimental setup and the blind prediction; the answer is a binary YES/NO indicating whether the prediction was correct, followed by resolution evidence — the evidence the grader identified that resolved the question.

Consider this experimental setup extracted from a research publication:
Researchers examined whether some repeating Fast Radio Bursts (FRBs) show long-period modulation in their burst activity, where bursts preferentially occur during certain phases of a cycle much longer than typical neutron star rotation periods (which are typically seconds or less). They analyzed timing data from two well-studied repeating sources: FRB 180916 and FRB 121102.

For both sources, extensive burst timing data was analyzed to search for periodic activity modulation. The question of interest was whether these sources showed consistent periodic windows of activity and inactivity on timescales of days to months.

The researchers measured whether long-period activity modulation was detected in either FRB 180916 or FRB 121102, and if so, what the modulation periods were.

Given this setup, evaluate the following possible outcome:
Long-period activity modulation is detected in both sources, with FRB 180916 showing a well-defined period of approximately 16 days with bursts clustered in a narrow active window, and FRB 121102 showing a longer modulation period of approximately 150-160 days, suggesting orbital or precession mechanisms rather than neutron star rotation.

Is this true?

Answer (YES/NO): YES